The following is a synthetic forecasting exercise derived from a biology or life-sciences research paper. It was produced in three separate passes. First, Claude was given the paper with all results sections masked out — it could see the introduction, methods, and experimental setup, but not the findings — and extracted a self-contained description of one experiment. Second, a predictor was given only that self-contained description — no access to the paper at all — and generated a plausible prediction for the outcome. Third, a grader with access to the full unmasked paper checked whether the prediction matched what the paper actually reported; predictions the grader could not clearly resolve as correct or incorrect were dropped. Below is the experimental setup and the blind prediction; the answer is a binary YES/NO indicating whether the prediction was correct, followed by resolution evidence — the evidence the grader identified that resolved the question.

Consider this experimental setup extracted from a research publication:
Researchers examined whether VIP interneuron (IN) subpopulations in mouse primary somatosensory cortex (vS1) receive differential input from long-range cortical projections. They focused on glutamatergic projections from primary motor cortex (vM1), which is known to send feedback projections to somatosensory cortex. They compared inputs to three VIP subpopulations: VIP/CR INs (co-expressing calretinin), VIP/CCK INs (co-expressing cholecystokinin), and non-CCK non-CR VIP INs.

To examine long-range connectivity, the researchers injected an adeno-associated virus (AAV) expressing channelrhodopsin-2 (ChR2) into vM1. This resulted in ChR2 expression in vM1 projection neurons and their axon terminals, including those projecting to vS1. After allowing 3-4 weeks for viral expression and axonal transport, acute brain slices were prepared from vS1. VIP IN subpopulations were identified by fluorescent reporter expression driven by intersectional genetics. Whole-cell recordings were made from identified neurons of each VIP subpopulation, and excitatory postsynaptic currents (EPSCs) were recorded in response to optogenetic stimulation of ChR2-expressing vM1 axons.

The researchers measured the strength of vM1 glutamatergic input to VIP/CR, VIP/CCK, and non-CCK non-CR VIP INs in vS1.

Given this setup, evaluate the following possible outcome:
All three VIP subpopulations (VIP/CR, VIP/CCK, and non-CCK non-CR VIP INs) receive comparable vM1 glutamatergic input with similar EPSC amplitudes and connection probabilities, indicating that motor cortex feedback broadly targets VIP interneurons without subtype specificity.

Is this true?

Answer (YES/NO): NO